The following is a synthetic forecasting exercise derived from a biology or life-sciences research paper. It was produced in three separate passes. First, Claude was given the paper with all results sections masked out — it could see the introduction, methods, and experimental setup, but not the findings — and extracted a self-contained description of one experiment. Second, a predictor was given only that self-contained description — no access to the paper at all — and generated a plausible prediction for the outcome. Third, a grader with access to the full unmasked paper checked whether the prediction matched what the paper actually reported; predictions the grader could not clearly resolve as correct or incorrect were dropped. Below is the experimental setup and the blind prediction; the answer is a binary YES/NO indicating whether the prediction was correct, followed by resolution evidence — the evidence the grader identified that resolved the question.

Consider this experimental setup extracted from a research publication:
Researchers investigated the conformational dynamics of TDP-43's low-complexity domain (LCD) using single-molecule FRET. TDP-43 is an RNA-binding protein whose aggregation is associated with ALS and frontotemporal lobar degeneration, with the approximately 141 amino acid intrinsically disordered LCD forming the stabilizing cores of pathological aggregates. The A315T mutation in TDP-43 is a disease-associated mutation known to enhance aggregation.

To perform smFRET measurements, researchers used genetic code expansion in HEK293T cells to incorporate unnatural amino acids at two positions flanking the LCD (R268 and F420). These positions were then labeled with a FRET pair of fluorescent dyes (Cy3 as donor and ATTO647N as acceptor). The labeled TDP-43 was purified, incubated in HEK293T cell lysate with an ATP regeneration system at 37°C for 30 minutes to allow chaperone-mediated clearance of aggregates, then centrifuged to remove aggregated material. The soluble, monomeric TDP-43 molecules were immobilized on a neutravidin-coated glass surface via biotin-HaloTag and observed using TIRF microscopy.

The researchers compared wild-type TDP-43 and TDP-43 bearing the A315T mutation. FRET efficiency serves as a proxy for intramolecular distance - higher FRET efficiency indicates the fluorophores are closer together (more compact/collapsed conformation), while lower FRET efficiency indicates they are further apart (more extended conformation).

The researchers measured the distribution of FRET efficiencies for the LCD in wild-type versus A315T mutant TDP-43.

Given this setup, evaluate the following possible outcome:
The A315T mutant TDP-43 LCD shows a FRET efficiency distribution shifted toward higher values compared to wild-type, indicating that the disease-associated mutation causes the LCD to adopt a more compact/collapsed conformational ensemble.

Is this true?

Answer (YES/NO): YES